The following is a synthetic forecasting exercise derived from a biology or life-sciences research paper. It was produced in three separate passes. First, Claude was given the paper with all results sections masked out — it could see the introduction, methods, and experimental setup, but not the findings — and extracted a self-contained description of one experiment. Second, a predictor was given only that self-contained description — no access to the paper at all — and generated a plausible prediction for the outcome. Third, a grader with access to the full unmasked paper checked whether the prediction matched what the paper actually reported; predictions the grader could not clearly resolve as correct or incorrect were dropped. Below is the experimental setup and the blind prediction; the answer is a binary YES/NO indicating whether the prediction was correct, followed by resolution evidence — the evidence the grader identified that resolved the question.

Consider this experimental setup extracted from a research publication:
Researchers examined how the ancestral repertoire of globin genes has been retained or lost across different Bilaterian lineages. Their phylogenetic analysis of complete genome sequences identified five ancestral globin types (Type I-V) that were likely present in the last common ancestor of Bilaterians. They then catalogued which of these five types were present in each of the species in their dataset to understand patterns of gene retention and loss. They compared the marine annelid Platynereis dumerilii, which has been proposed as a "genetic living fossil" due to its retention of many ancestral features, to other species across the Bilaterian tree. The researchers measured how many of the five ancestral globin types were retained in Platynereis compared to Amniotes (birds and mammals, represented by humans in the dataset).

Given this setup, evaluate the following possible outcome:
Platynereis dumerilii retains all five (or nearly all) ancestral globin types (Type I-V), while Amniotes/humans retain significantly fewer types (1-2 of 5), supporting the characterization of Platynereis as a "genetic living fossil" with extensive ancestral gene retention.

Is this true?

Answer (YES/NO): YES